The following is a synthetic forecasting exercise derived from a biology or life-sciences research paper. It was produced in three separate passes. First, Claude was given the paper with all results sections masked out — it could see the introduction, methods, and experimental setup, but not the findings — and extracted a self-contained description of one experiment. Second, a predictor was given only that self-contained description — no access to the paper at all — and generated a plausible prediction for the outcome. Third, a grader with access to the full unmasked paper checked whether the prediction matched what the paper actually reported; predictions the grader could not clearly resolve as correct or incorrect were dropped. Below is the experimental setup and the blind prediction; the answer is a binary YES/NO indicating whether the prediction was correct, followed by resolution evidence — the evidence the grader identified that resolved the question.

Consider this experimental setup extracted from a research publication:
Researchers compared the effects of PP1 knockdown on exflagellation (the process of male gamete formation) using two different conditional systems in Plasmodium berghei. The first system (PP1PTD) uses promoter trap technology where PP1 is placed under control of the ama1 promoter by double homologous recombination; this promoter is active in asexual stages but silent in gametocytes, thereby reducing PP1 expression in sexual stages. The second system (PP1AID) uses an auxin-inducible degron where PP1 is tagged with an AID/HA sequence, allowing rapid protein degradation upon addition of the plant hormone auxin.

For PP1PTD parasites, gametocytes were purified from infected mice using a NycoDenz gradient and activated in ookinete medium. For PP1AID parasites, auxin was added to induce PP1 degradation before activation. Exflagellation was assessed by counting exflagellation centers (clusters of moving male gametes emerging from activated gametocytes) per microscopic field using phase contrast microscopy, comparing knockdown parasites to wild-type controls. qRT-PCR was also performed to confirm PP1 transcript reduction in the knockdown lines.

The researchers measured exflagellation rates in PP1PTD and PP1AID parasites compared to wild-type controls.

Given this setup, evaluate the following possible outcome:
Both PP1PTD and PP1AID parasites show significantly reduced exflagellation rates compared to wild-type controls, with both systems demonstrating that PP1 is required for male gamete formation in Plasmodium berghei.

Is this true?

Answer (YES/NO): NO